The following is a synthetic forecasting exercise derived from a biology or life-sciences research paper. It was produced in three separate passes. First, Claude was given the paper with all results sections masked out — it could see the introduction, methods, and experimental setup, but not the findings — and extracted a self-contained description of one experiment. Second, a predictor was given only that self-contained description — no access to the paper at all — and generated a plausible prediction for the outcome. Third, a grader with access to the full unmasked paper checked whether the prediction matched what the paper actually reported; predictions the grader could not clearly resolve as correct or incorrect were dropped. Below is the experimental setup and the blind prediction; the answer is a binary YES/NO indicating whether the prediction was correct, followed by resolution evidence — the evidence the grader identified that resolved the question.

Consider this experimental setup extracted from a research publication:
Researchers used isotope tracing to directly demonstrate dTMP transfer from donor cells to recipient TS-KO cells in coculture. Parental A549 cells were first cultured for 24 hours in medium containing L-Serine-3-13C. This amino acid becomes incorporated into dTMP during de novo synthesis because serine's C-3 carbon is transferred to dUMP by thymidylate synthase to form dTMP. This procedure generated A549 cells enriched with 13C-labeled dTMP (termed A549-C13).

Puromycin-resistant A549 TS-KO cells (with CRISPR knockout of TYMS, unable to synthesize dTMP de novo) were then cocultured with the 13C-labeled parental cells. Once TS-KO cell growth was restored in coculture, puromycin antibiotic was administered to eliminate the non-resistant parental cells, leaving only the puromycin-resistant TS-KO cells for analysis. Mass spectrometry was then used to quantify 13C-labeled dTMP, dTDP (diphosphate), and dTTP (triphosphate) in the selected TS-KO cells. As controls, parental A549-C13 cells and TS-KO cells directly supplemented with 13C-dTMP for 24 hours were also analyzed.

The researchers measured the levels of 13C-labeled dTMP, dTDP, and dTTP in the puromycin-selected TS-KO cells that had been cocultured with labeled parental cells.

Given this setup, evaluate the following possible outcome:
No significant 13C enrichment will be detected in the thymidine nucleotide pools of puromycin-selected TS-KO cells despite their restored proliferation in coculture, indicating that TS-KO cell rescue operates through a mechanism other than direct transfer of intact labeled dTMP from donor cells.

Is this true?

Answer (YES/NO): NO